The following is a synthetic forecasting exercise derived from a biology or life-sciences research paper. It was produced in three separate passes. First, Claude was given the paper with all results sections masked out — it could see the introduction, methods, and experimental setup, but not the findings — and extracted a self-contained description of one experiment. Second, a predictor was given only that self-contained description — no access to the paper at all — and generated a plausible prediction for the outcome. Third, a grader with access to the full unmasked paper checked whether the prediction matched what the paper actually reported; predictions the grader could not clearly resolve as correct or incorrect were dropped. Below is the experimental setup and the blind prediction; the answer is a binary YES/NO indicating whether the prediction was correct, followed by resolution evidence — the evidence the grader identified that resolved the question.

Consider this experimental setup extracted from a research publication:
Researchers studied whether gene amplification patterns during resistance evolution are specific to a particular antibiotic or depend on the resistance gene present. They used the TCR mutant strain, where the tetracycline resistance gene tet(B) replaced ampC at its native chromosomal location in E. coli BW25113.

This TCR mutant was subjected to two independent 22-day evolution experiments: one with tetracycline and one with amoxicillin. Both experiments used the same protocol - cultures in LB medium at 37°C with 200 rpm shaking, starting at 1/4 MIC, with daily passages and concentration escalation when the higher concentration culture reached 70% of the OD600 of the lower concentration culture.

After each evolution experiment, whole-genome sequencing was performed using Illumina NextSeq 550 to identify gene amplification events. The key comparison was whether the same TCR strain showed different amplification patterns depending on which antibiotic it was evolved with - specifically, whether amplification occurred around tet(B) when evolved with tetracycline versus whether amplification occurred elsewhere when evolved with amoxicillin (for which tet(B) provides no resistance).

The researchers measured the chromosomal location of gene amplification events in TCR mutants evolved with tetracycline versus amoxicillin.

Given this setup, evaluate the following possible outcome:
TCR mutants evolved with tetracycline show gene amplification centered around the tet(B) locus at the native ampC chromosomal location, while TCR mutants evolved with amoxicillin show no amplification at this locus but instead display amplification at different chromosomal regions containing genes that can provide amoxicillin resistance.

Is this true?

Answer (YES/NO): NO